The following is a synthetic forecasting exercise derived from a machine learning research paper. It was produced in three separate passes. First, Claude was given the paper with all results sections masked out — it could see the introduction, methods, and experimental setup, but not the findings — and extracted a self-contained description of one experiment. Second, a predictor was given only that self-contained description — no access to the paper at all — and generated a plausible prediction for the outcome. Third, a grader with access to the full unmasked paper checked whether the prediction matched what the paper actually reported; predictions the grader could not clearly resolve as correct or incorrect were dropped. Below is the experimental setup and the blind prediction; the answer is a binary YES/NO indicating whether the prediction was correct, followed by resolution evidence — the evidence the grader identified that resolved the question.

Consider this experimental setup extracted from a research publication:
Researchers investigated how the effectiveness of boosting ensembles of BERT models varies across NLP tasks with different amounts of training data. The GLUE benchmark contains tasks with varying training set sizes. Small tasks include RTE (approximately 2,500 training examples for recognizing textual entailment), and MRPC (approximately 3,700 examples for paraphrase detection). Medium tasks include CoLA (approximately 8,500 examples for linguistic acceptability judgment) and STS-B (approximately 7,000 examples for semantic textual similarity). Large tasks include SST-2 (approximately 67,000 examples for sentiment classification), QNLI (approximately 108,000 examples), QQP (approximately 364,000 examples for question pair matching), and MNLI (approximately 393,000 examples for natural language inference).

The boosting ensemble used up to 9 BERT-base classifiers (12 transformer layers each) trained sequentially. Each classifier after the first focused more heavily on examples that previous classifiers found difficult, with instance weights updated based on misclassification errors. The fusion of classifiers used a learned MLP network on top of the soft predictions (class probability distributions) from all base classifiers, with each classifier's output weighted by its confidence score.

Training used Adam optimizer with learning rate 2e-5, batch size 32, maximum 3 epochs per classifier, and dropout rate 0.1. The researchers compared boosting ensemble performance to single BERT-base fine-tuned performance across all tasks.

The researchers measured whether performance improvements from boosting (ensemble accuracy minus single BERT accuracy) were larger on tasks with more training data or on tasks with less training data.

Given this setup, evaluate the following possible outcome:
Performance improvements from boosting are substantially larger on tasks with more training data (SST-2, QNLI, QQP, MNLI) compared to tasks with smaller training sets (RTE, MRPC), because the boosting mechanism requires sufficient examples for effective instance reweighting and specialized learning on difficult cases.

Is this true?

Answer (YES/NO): NO